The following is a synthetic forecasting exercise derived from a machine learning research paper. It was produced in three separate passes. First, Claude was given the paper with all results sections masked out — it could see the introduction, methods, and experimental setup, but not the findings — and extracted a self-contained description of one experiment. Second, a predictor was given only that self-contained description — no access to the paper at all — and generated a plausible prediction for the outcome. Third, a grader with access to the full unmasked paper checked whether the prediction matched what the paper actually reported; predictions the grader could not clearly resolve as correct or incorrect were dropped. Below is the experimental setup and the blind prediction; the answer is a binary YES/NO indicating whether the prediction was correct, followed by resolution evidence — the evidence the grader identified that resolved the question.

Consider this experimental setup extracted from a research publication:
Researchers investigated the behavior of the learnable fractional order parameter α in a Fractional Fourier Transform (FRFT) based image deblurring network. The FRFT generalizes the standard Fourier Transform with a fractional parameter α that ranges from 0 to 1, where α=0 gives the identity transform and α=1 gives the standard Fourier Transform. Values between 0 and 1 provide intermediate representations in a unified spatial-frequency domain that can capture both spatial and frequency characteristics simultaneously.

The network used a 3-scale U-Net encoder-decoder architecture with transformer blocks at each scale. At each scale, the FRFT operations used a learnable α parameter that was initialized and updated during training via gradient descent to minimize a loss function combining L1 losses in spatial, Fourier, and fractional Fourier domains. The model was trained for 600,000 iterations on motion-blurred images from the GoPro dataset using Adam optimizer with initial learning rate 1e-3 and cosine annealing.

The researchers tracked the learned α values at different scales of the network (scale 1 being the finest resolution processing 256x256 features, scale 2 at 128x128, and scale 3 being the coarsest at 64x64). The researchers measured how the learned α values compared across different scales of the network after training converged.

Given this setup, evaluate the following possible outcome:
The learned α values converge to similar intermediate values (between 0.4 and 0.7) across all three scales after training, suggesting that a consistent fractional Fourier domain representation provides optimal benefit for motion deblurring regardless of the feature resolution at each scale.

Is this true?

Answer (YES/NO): NO